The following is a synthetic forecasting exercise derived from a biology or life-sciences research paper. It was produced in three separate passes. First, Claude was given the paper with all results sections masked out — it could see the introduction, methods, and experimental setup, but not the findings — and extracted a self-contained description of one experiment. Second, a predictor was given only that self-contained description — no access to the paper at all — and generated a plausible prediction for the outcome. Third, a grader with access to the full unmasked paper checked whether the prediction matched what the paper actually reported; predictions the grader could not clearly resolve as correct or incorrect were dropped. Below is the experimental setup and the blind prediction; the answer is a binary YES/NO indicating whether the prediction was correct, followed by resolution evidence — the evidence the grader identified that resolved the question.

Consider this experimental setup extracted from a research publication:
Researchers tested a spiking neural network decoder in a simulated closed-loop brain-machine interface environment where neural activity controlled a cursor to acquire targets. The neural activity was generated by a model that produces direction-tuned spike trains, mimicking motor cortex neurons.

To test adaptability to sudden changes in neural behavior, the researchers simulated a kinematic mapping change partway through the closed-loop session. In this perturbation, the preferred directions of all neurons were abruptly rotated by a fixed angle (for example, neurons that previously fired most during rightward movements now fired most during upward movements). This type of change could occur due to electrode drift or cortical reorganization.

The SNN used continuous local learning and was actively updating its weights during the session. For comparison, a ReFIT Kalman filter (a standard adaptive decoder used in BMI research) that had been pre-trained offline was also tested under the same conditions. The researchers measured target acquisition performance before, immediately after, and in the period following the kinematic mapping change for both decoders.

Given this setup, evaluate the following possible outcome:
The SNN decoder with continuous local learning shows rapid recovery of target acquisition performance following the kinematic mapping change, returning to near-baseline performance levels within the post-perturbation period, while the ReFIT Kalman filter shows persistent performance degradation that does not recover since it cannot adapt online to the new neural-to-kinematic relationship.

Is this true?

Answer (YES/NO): YES